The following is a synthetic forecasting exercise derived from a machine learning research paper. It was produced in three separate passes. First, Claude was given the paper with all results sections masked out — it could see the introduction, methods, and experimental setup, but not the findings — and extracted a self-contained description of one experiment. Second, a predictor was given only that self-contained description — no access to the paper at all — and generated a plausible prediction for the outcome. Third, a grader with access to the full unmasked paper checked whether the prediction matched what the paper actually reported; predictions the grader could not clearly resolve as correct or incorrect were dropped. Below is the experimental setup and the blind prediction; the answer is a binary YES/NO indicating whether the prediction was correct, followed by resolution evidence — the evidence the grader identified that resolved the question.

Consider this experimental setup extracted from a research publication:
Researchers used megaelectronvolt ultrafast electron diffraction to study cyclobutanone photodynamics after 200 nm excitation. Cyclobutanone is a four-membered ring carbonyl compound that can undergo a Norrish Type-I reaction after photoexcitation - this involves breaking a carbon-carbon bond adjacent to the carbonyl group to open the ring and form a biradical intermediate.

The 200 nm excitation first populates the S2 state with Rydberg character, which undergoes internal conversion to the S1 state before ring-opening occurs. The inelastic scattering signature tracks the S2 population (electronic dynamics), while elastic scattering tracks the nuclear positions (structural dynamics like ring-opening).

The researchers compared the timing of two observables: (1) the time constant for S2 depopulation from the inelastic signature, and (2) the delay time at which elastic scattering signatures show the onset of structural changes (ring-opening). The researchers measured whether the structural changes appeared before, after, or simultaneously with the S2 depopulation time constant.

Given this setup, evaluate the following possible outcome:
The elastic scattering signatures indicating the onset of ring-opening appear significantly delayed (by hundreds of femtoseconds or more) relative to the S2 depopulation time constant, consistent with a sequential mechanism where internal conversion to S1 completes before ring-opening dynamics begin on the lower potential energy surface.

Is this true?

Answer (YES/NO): NO